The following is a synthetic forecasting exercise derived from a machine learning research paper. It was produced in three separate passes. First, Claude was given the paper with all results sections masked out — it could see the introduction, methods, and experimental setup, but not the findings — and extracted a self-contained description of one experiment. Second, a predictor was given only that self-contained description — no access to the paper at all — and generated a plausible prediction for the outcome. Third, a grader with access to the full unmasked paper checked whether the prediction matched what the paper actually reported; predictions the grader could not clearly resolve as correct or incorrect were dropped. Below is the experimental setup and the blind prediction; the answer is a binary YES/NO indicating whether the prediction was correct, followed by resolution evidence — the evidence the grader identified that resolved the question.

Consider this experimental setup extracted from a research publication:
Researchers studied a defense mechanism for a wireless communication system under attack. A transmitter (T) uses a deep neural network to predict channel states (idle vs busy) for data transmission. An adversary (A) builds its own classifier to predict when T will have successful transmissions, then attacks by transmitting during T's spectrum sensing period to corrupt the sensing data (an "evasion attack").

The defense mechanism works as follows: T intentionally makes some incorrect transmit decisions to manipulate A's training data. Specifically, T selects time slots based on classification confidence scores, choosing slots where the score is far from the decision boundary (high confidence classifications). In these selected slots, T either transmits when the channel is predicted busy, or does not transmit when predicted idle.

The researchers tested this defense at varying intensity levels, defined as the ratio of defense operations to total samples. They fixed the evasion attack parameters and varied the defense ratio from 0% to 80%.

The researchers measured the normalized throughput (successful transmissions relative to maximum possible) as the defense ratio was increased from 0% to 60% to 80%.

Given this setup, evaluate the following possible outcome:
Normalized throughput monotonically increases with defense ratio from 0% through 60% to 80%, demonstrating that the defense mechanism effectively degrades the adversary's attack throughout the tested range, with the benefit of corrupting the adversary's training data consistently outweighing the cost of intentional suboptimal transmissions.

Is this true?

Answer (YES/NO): NO